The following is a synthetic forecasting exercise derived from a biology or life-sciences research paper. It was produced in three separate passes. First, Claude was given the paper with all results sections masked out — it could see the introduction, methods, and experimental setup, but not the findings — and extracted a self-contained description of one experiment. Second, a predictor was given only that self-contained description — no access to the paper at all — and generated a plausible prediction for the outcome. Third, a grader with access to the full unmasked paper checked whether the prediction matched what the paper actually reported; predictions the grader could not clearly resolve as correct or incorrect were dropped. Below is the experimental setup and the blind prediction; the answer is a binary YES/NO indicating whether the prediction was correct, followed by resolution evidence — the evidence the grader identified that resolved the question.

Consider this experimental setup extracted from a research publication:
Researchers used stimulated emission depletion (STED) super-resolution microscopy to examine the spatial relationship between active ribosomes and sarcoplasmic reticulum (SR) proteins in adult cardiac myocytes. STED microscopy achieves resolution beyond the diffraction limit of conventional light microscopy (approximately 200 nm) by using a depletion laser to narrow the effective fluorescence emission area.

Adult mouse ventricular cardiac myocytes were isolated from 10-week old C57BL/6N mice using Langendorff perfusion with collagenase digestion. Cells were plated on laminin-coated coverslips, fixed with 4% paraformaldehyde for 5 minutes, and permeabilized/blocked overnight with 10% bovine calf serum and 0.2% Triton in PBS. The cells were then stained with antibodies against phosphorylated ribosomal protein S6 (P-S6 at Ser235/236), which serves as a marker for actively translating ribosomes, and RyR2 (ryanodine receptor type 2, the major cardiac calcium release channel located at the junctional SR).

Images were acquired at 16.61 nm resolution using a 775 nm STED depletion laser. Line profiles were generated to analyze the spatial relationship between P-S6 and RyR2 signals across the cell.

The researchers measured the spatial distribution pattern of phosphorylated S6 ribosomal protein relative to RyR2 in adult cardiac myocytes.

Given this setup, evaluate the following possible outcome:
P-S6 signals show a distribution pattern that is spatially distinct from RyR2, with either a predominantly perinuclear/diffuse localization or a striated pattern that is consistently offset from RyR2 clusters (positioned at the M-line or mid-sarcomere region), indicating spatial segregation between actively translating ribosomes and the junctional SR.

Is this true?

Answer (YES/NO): NO